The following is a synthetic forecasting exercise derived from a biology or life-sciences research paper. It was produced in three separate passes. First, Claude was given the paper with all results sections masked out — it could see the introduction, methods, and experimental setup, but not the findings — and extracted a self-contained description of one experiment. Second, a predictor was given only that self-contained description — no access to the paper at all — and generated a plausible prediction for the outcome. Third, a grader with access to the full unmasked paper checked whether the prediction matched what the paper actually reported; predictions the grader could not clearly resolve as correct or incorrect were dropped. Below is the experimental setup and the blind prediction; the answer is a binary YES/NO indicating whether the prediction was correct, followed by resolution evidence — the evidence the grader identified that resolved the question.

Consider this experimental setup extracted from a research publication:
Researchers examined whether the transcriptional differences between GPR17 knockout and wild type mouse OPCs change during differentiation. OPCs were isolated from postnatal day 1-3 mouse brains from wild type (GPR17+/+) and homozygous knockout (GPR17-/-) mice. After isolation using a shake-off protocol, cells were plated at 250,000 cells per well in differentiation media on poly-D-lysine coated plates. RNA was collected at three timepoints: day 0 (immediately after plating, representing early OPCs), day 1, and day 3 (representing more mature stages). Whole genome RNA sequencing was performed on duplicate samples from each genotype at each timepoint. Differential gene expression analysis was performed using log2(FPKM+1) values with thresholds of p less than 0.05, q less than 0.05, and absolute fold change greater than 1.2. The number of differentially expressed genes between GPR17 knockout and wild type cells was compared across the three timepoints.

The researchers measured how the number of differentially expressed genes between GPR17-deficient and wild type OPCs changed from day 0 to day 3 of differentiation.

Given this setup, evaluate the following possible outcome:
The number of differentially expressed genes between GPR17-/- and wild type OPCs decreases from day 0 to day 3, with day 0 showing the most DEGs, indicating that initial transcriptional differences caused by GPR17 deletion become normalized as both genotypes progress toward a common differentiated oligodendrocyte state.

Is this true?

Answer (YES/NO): YES